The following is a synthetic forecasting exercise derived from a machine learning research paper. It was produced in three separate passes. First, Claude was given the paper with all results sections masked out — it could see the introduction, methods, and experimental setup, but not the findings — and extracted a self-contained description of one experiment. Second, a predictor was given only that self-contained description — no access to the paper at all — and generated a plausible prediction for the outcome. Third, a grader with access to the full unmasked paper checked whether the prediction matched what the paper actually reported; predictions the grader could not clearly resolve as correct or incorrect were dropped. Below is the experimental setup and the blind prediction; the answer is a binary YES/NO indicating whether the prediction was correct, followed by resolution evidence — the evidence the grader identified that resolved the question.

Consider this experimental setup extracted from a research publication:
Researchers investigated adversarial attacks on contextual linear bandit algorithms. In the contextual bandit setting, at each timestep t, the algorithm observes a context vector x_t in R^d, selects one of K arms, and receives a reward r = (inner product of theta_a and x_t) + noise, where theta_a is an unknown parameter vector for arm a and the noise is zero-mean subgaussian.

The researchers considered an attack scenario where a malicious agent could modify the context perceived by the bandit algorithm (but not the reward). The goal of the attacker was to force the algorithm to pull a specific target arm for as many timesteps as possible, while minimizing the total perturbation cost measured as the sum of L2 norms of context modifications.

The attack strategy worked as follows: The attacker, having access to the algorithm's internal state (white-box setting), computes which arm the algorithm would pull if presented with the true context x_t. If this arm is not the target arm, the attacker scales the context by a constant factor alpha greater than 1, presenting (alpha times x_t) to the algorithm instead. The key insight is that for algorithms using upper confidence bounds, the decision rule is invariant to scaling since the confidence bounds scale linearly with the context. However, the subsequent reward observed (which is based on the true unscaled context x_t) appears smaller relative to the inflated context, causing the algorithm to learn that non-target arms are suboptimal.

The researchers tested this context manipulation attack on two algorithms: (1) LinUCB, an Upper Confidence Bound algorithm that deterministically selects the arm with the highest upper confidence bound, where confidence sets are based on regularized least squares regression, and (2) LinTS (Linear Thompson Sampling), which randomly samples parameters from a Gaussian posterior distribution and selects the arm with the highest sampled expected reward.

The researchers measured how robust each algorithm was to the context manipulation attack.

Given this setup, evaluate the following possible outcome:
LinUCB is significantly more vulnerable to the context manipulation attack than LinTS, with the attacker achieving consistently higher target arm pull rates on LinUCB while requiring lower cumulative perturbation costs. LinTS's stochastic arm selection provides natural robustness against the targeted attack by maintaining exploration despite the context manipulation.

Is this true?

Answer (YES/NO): NO